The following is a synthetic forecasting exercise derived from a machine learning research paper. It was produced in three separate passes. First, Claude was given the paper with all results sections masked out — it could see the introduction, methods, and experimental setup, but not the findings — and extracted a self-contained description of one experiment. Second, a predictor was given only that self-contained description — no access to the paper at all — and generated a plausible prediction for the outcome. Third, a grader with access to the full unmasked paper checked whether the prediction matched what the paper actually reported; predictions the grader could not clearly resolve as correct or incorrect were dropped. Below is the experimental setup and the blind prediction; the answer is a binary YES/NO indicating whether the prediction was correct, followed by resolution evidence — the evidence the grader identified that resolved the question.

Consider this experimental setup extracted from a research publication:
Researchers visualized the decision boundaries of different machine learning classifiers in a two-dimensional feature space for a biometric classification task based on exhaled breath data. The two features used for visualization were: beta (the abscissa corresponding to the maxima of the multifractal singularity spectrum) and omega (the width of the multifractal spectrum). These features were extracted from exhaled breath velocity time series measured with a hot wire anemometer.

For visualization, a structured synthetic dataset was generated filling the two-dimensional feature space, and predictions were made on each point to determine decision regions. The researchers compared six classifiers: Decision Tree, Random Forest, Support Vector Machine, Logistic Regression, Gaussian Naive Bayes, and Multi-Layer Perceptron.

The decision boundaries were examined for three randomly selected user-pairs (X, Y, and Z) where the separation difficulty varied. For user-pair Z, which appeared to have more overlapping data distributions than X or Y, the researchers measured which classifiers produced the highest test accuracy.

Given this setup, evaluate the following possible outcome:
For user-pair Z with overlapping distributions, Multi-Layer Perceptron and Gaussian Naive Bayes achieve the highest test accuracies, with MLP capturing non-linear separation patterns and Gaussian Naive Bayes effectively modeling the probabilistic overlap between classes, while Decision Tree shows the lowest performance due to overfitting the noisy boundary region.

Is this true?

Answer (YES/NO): NO